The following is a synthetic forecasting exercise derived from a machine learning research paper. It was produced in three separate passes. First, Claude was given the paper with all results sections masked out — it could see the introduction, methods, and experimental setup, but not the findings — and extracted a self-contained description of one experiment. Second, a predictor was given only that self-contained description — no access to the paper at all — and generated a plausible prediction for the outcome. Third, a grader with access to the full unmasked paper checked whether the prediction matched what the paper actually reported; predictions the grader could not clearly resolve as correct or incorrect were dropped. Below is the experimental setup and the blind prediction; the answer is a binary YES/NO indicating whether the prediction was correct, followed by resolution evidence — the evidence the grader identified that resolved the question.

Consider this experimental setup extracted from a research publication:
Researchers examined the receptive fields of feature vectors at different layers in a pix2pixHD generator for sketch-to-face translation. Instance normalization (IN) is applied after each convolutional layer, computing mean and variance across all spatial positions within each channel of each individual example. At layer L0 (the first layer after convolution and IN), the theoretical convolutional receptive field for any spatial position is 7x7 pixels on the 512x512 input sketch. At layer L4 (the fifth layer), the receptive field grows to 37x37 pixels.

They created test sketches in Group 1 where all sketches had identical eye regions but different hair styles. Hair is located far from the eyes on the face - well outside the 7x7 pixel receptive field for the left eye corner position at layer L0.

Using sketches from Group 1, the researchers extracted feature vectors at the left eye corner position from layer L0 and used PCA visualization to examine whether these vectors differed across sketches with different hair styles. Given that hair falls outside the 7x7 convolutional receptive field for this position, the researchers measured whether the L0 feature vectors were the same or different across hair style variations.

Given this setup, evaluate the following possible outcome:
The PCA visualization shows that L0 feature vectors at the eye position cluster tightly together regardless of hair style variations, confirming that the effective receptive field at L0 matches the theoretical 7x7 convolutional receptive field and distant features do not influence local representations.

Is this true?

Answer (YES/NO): NO